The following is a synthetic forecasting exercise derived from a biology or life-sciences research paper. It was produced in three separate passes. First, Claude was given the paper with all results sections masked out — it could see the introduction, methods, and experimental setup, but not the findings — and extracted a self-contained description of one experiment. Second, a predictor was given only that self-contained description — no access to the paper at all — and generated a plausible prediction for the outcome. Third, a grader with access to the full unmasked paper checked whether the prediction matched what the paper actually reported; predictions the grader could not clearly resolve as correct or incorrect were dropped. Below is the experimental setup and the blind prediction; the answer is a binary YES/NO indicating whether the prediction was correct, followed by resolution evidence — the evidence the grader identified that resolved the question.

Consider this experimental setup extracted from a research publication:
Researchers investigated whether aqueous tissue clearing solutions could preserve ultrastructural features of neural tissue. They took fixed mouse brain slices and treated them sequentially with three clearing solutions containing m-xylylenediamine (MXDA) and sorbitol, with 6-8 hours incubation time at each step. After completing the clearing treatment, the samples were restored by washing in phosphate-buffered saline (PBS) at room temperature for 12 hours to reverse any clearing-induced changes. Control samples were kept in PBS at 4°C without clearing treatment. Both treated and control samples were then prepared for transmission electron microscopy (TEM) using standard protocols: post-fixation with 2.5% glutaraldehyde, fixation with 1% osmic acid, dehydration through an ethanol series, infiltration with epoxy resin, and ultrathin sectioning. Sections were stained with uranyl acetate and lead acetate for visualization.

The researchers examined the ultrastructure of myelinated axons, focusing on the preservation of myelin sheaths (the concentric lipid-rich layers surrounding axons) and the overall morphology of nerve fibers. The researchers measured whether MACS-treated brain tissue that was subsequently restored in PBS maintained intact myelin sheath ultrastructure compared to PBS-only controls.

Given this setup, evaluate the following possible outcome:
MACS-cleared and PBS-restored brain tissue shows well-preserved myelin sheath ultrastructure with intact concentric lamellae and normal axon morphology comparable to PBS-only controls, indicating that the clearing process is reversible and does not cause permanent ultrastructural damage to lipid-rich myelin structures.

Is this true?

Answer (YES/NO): YES